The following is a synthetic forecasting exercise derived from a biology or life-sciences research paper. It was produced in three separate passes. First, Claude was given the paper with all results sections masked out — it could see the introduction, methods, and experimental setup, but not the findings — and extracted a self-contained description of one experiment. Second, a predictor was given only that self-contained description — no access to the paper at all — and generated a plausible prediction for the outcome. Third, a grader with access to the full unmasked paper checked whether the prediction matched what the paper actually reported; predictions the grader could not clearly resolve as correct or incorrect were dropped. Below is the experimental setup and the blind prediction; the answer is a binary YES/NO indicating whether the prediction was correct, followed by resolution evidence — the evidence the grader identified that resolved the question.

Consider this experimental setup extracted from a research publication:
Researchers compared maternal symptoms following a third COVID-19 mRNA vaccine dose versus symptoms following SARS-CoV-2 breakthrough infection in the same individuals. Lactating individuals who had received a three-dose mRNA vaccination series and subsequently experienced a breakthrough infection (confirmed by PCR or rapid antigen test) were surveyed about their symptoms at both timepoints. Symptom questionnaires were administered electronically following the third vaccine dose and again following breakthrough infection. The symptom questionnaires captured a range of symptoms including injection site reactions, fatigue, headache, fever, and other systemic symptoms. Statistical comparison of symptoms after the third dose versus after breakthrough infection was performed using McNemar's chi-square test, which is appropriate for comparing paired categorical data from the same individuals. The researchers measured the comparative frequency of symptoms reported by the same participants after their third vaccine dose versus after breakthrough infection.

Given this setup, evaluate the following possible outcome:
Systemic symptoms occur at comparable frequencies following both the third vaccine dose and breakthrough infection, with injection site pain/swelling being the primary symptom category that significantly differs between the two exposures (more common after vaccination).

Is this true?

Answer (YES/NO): NO